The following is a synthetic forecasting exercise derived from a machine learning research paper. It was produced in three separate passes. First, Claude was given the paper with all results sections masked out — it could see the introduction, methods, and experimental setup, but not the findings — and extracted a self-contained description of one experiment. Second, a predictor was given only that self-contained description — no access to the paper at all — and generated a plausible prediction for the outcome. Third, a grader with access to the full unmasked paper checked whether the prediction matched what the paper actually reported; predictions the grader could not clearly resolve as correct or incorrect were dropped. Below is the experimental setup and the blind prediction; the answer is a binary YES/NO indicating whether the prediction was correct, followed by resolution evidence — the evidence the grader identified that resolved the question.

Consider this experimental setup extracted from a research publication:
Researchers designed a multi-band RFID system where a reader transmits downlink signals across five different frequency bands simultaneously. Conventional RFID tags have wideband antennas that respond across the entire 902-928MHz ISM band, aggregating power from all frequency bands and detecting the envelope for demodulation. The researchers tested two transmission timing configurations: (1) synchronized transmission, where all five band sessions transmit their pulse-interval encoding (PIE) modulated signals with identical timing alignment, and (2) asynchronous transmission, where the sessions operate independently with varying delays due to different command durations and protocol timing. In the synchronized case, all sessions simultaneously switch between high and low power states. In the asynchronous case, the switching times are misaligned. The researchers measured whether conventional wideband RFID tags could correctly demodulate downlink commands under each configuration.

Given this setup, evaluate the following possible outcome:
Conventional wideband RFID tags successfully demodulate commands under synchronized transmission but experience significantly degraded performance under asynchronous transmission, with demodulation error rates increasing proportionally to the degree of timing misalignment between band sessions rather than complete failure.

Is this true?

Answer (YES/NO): NO